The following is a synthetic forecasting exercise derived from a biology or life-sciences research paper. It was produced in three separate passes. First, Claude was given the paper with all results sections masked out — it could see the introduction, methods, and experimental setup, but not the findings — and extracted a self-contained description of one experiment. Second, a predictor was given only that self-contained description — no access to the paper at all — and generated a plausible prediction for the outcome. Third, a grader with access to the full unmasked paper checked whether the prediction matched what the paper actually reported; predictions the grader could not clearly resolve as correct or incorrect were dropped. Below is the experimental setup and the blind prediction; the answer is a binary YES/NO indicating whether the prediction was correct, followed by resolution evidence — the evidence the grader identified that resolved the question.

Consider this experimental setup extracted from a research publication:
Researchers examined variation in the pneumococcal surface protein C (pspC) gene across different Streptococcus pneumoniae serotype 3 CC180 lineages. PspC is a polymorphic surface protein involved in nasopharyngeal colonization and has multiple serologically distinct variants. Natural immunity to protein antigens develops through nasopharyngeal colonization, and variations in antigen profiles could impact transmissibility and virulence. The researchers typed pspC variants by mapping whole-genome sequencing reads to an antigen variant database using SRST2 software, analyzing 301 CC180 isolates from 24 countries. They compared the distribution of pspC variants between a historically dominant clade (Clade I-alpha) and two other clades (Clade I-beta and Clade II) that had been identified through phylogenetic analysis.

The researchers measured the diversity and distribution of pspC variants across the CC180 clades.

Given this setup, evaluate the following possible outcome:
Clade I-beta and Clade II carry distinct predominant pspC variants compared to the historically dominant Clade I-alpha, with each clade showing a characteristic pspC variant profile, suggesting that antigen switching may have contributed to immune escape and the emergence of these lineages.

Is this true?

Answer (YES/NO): NO